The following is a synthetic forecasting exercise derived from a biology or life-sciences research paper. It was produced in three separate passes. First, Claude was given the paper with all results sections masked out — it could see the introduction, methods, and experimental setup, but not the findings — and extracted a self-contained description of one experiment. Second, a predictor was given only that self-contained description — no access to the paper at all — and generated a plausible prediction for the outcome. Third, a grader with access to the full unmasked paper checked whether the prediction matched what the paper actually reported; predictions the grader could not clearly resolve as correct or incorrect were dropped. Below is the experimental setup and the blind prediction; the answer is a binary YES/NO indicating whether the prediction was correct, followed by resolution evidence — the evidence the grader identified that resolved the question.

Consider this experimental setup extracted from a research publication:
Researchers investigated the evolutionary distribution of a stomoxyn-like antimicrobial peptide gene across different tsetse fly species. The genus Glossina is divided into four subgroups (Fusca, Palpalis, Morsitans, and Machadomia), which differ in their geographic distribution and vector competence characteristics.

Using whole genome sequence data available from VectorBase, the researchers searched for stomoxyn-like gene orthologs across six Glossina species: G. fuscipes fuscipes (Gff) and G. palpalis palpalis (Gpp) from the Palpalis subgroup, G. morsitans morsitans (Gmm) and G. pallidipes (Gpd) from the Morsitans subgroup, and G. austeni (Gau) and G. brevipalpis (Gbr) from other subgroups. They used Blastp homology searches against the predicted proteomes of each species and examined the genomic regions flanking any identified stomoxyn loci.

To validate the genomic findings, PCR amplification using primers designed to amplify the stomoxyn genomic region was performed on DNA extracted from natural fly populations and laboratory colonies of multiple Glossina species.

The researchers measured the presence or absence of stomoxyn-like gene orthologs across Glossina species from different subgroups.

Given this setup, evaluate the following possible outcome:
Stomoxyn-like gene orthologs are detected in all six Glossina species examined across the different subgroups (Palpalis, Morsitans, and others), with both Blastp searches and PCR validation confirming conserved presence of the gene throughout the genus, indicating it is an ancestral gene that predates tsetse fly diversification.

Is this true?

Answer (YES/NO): NO